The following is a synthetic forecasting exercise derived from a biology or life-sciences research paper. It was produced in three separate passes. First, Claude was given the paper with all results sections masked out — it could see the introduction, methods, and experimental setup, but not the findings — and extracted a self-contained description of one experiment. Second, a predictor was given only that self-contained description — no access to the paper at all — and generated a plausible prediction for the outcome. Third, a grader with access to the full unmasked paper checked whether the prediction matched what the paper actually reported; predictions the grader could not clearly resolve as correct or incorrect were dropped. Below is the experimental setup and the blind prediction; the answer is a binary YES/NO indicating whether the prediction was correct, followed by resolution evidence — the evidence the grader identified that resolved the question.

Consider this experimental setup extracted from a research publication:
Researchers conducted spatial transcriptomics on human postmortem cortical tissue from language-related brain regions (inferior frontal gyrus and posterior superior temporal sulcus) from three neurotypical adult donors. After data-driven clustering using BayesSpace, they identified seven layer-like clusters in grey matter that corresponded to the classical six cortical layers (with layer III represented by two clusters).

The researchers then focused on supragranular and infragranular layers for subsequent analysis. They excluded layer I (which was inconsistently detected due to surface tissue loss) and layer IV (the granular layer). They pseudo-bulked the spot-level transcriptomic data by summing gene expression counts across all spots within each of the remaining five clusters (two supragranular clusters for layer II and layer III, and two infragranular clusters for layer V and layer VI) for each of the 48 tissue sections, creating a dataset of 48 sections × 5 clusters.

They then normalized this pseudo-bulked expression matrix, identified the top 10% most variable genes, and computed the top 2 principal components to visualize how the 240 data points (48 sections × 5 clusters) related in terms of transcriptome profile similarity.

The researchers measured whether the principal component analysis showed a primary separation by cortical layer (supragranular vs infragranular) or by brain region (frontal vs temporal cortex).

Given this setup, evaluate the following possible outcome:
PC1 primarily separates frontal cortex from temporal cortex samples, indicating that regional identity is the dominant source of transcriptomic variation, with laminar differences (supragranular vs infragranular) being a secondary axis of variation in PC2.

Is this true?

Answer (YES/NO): NO